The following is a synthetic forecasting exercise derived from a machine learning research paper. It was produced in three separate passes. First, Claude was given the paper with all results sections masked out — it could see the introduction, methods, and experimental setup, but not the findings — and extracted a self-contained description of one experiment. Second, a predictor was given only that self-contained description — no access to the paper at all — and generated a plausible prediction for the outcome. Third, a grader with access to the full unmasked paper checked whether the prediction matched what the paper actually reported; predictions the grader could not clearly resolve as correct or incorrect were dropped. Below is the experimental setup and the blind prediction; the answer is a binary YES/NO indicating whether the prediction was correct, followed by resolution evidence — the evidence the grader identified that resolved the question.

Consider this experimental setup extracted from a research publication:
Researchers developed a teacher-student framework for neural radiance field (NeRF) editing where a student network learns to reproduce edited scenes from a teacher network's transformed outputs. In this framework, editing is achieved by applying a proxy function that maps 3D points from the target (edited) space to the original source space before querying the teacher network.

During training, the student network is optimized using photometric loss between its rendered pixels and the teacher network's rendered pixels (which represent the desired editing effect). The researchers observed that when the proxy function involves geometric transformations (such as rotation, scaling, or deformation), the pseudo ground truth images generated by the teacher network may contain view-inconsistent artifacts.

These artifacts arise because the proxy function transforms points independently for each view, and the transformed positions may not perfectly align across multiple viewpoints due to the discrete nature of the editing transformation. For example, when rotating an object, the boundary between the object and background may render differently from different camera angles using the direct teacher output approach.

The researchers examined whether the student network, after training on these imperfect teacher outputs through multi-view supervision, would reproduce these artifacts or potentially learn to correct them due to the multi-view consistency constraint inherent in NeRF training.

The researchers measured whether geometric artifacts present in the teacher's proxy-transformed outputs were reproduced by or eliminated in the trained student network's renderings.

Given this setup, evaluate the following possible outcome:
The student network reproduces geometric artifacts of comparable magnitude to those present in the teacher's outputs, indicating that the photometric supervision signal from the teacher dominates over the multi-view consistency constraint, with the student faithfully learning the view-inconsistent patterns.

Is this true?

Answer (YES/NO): NO